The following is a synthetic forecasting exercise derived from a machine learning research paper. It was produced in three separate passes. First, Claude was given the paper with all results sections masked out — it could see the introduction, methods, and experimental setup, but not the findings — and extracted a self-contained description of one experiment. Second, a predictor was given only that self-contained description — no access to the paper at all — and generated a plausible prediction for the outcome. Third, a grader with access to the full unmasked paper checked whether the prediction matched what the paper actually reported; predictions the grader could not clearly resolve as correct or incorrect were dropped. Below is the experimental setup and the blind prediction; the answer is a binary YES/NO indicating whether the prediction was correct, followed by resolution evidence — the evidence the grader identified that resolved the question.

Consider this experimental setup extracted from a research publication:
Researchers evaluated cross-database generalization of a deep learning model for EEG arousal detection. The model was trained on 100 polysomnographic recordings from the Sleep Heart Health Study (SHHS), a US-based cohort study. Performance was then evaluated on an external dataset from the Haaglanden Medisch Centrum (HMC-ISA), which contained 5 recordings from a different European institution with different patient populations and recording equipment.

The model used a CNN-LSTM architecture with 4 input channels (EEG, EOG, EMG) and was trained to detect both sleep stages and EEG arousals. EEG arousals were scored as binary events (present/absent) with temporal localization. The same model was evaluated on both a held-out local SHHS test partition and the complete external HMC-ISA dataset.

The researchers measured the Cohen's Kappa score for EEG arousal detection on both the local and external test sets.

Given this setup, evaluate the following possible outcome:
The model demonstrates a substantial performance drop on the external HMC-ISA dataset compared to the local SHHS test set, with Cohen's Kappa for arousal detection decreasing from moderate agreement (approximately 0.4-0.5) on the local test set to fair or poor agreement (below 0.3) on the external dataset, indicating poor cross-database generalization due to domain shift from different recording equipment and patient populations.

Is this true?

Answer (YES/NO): NO